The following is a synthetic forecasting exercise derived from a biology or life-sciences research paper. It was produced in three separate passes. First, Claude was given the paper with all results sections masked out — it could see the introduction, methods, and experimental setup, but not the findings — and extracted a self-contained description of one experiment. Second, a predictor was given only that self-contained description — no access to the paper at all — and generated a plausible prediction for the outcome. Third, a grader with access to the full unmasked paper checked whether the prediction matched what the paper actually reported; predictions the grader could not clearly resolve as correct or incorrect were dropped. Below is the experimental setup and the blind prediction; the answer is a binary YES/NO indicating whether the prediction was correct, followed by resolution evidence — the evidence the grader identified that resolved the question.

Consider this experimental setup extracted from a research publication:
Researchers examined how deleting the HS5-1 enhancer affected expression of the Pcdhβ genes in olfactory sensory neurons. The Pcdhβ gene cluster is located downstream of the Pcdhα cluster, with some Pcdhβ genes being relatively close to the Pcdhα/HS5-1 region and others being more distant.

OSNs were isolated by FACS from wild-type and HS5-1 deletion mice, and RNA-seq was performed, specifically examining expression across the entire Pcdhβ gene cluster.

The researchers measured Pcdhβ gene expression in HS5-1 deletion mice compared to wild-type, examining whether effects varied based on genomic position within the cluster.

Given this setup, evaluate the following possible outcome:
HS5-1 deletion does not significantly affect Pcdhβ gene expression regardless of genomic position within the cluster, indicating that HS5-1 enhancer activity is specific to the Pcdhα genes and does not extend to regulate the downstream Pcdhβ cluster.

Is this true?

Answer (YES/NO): NO